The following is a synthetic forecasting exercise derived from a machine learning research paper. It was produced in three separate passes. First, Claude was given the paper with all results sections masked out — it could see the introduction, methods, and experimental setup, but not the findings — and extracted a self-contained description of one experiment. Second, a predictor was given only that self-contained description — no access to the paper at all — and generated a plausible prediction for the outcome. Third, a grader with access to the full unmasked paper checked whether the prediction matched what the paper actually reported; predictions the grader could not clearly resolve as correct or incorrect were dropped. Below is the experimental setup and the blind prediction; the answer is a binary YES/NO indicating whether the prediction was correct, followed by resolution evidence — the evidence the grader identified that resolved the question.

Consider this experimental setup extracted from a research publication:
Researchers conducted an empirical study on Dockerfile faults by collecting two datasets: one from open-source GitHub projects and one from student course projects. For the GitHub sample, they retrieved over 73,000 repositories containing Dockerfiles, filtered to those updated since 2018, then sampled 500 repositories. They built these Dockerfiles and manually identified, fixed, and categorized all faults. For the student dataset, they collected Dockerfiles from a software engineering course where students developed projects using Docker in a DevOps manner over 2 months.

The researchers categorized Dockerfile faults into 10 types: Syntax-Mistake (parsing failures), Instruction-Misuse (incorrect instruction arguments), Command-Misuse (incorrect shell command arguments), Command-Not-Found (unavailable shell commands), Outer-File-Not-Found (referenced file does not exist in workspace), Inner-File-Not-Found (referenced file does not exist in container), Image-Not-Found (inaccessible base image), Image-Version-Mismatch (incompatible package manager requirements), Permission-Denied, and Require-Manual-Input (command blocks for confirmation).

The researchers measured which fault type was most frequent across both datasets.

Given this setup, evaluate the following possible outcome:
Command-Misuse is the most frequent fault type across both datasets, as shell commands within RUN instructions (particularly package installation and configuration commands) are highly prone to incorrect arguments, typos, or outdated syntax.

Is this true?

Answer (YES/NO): NO